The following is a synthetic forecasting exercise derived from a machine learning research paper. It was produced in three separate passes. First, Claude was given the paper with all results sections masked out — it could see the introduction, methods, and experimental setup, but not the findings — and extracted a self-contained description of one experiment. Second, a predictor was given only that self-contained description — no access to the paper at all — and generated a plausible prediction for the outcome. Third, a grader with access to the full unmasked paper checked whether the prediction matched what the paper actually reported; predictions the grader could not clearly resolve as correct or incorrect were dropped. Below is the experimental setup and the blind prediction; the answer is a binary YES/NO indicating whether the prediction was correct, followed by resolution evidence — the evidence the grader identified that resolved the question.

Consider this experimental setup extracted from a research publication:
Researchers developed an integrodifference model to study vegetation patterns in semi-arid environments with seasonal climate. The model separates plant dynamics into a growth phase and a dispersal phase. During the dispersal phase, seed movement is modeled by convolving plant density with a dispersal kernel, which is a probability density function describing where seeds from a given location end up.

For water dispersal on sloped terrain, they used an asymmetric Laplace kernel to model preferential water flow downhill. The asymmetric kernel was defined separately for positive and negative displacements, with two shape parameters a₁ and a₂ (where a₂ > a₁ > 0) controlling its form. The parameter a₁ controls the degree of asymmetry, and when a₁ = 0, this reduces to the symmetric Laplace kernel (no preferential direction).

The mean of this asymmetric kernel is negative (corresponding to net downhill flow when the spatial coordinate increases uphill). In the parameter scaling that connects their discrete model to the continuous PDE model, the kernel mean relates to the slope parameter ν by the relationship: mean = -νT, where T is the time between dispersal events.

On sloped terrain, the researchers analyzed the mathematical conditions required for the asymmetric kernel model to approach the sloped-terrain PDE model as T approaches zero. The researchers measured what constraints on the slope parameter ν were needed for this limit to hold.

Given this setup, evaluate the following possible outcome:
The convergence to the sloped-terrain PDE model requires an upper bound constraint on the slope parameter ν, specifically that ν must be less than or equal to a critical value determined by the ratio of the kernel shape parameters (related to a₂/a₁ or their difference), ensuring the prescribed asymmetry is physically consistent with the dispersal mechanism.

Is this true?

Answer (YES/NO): NO